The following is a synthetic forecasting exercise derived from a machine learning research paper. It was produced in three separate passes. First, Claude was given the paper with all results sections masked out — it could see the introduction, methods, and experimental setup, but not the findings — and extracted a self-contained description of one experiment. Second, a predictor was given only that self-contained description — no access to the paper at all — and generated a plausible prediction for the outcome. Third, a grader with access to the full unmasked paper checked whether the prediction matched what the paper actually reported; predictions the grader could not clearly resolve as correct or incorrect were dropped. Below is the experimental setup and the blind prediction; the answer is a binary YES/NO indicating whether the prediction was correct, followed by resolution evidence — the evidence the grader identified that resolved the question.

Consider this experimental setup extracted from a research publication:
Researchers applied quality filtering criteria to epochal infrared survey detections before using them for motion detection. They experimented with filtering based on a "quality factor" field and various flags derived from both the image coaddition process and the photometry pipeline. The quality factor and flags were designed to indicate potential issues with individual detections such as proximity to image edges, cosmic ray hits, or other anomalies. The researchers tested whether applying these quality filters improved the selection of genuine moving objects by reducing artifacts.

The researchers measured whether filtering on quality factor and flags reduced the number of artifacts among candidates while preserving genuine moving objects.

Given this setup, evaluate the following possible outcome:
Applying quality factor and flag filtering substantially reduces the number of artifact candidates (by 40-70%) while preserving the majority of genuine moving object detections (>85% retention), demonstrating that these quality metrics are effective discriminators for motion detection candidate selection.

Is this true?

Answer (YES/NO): NO